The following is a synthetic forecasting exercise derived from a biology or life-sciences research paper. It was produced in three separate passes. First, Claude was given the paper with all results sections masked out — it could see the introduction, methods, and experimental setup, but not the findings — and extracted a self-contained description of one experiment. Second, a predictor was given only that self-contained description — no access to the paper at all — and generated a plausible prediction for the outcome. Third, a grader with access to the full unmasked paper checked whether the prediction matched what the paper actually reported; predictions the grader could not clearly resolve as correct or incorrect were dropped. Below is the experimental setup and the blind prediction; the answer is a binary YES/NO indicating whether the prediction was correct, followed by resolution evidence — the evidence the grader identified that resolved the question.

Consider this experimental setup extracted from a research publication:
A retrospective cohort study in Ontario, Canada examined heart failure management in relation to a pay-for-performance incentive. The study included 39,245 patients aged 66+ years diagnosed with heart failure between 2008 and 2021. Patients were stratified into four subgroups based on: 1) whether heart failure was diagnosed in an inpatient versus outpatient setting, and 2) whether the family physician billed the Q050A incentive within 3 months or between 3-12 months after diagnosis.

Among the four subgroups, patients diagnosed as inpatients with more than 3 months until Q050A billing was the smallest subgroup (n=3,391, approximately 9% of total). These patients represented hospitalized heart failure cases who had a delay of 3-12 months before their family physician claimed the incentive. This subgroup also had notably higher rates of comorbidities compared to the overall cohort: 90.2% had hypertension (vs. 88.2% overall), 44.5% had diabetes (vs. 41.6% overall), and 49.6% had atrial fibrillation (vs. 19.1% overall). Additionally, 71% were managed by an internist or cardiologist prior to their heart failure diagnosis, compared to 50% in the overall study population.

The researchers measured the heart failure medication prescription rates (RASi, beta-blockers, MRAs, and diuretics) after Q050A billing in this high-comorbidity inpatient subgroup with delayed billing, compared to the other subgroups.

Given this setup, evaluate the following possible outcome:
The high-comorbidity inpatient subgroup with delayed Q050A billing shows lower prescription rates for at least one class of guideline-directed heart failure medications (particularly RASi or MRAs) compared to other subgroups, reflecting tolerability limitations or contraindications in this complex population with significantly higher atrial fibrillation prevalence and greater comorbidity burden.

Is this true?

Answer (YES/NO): NO